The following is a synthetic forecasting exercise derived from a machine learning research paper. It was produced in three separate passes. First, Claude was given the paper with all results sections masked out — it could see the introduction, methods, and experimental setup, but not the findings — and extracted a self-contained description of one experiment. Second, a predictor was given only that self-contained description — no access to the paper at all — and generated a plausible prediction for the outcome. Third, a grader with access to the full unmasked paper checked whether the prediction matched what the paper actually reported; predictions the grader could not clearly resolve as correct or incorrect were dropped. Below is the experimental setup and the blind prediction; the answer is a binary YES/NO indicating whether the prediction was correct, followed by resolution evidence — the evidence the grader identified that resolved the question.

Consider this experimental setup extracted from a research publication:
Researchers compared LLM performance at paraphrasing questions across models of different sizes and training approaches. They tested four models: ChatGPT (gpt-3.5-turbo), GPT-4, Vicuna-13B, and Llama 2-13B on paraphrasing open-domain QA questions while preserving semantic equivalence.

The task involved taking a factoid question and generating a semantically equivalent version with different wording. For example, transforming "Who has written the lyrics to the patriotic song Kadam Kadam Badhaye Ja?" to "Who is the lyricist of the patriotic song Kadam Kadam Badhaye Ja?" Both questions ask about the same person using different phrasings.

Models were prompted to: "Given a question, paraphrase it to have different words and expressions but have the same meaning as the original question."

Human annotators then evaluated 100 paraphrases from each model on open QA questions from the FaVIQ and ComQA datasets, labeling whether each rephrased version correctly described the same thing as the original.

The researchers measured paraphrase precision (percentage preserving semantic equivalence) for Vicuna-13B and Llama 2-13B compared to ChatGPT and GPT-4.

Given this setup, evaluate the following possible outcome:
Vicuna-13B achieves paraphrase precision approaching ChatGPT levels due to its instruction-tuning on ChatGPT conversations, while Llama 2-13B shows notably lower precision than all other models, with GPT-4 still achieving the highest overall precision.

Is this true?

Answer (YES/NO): NO